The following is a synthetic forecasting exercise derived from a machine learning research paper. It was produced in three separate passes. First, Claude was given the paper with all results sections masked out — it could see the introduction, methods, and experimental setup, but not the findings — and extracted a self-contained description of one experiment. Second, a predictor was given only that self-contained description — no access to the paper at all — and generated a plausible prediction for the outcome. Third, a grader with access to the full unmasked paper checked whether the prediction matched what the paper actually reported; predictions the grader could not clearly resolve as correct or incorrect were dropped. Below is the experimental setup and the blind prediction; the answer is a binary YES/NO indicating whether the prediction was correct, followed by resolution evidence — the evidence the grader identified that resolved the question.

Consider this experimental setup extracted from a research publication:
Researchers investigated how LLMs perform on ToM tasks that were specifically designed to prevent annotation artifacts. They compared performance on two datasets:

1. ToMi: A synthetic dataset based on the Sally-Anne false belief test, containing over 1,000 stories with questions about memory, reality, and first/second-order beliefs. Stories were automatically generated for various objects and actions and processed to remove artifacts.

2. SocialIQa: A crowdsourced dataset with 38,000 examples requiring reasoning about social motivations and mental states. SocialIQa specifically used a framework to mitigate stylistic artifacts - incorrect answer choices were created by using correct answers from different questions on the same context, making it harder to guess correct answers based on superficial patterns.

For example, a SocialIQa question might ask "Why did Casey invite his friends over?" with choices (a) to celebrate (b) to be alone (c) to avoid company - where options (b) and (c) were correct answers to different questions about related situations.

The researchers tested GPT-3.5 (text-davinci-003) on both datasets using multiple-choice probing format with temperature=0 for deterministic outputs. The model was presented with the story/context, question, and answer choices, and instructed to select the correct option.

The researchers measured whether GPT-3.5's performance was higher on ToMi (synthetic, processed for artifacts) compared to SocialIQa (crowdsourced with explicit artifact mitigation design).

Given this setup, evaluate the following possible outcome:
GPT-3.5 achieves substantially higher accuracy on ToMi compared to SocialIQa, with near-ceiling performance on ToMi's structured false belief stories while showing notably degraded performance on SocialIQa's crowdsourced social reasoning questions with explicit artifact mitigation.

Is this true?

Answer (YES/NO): NO